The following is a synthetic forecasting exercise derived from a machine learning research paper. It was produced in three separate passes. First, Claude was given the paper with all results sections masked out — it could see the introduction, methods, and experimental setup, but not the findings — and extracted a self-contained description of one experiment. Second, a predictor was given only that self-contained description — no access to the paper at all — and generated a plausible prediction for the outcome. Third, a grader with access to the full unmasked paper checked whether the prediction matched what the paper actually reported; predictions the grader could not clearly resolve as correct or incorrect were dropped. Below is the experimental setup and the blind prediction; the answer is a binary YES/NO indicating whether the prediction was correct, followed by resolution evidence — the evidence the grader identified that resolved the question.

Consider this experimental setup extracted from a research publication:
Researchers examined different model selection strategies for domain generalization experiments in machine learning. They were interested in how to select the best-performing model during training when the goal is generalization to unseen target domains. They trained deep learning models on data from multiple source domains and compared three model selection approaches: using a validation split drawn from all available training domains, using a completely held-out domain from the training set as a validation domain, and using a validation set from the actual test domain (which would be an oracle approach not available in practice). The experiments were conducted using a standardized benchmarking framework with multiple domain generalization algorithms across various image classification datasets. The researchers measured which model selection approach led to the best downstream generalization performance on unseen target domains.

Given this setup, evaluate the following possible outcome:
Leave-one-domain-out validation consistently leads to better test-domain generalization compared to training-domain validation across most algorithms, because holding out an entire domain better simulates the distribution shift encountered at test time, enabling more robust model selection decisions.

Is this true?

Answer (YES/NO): NO